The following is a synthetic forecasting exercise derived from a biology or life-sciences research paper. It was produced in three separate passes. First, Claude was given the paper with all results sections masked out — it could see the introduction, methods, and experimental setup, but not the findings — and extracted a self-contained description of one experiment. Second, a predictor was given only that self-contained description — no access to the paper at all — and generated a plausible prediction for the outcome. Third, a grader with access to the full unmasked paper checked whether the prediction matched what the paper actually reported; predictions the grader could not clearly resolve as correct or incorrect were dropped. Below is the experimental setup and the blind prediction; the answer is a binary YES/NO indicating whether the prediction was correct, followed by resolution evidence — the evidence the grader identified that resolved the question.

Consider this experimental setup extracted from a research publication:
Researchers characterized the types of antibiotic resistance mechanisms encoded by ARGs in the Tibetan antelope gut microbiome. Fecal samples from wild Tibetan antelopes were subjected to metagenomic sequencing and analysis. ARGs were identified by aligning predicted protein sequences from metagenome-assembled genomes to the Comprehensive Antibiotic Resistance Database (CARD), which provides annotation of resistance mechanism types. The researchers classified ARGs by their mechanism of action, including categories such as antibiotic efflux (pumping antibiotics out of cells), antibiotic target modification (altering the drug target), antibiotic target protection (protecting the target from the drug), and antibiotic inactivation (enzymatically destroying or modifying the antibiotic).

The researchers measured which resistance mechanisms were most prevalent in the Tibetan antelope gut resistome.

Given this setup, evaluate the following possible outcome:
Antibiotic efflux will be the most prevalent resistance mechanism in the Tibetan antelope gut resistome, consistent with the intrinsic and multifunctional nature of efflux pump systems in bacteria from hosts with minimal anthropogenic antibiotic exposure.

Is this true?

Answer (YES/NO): NO